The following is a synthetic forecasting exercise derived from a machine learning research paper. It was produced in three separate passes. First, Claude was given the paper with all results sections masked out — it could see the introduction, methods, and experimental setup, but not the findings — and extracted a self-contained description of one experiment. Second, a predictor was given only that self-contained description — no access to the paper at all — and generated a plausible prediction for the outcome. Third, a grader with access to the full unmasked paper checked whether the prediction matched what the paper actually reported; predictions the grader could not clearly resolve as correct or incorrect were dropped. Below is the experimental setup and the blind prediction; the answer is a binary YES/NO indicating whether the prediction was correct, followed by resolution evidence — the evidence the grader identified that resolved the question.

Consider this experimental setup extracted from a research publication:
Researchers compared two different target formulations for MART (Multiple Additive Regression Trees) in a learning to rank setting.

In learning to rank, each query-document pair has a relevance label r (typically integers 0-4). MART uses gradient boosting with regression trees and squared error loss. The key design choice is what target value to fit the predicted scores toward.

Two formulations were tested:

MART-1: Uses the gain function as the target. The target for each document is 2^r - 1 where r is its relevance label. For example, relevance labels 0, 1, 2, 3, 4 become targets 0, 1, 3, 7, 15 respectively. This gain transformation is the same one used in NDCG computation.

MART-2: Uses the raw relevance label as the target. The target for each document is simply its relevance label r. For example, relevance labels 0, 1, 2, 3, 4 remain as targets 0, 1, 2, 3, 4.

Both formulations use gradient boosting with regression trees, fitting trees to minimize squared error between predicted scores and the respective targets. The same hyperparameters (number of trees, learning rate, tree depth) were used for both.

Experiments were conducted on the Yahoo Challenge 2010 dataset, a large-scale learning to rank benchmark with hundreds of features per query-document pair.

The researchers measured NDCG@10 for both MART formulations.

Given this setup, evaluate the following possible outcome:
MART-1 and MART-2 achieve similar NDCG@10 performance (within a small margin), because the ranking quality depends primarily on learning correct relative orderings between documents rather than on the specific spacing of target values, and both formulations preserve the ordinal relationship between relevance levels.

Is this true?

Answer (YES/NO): YES